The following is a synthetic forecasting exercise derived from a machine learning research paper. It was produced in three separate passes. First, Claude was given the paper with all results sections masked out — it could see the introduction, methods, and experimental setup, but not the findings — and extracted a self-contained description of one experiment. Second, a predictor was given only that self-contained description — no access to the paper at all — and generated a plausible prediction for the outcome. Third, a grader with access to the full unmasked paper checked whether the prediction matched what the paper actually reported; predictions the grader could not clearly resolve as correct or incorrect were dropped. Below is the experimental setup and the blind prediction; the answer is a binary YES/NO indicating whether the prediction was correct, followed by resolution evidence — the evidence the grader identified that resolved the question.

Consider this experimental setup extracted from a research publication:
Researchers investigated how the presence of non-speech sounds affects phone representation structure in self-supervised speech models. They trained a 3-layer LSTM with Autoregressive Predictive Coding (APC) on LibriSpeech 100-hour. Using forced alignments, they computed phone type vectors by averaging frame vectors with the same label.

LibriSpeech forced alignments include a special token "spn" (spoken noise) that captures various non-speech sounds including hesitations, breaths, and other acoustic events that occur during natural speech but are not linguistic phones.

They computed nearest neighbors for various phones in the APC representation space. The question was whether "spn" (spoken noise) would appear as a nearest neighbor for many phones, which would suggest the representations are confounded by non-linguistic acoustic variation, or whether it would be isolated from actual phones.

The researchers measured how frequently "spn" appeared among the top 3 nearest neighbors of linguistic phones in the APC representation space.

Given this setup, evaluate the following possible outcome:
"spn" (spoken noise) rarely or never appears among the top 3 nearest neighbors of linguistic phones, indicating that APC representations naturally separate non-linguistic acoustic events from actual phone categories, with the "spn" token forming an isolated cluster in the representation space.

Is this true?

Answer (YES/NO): NO